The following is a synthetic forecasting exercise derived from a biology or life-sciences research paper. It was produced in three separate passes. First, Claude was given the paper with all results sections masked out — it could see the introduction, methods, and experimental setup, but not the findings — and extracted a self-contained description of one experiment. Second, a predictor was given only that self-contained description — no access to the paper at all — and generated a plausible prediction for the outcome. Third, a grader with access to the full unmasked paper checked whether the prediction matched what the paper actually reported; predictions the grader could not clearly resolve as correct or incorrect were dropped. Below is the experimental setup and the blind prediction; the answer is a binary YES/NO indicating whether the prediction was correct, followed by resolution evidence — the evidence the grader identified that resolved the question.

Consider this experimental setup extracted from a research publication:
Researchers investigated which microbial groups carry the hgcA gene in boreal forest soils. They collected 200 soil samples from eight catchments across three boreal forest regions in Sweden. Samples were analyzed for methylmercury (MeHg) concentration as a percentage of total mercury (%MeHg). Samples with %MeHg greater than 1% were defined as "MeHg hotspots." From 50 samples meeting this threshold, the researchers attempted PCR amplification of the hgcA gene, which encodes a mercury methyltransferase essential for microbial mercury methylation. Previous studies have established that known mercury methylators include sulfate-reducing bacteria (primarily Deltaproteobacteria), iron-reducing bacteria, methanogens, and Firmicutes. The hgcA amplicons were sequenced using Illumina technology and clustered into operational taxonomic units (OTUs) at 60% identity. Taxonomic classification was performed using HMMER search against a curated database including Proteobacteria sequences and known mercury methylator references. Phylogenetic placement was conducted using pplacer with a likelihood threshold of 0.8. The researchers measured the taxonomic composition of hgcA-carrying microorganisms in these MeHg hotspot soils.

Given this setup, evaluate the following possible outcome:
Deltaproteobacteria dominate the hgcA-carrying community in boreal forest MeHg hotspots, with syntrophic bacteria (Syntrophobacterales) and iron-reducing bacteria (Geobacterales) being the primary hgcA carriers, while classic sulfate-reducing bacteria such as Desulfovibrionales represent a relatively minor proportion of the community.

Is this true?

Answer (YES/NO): NO